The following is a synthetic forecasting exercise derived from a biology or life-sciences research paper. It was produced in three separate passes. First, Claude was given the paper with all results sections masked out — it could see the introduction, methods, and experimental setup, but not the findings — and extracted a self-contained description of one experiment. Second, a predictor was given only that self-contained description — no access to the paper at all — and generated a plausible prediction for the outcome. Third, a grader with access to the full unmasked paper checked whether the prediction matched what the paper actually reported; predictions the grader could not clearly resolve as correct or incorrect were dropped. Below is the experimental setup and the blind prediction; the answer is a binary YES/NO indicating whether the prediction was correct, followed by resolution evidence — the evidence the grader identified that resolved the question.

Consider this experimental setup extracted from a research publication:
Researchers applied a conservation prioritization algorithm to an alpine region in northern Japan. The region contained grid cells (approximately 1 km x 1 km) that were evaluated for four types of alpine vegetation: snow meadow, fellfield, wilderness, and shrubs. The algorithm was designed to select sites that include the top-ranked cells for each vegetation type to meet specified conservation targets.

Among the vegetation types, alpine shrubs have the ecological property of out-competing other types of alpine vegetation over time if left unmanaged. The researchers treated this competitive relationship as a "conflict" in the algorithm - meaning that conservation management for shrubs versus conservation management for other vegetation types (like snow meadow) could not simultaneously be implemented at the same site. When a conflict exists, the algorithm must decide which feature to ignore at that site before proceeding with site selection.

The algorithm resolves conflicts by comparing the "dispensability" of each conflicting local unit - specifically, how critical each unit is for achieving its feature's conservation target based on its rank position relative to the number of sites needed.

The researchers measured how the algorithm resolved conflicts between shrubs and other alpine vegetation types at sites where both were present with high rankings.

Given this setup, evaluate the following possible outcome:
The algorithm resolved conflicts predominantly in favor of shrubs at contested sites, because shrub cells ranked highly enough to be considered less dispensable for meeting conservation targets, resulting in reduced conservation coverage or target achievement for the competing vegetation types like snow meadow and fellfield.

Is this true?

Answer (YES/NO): NO